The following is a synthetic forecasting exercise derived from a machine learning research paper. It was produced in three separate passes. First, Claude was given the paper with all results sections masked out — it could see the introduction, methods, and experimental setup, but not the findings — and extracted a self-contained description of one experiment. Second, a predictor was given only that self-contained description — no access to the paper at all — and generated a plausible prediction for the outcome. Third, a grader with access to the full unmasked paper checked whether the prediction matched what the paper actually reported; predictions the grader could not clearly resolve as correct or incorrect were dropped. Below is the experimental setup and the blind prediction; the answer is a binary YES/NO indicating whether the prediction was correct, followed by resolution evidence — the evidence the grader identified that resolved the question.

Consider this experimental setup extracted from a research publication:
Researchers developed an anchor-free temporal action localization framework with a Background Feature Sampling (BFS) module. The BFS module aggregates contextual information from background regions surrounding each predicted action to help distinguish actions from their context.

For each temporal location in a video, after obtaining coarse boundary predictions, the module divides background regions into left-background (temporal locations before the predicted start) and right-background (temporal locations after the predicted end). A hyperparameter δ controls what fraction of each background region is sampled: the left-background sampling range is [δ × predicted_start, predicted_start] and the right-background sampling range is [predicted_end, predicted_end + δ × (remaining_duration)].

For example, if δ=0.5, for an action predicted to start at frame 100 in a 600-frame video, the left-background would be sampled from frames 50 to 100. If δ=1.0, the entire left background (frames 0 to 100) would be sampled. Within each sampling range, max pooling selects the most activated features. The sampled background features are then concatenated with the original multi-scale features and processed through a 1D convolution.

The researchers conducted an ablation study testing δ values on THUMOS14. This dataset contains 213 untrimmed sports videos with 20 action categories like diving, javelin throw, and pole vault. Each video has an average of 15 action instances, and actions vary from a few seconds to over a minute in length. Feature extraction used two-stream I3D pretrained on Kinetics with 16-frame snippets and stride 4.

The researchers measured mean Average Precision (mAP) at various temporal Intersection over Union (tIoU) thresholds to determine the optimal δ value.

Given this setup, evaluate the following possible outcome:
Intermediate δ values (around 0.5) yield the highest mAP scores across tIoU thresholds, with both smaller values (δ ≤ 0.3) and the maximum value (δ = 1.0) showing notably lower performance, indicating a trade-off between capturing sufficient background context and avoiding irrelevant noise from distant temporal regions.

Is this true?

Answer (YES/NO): NO